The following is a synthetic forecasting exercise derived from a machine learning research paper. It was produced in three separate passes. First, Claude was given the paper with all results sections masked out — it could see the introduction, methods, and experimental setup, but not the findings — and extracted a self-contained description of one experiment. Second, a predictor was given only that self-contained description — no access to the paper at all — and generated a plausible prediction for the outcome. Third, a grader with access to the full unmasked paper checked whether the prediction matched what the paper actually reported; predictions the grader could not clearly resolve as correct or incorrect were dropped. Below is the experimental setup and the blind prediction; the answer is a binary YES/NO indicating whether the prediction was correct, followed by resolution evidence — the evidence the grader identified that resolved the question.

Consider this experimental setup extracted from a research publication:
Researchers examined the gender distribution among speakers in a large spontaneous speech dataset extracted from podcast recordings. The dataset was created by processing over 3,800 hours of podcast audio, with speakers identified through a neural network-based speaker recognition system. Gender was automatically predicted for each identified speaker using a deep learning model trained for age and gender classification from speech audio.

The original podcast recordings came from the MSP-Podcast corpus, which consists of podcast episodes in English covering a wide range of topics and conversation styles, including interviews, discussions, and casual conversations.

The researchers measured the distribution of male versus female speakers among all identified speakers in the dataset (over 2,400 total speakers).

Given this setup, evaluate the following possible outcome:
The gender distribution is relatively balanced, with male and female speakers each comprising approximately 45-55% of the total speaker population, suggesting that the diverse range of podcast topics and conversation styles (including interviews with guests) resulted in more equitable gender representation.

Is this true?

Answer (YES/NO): YES